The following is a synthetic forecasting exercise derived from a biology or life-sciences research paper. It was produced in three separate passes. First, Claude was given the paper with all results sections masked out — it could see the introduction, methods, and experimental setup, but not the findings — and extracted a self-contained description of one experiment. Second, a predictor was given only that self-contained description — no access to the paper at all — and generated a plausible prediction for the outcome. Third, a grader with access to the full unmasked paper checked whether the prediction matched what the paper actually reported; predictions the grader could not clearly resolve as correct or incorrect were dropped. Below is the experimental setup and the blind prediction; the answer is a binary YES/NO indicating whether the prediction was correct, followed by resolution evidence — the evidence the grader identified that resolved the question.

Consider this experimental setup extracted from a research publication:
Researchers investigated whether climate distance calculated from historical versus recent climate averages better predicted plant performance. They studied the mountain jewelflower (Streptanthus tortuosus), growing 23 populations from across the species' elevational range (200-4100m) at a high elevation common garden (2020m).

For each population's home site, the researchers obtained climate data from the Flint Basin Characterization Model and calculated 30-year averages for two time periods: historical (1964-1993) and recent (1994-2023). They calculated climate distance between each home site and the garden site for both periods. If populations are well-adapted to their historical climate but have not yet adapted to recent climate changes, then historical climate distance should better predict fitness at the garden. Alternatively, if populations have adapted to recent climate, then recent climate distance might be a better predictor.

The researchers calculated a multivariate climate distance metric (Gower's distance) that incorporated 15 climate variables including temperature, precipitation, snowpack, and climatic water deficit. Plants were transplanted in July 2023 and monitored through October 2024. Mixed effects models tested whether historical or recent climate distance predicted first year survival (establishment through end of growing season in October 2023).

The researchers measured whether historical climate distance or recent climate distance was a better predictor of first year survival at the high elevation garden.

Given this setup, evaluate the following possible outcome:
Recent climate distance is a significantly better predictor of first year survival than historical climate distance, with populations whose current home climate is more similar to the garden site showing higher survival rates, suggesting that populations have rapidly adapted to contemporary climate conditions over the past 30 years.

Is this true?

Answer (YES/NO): NO